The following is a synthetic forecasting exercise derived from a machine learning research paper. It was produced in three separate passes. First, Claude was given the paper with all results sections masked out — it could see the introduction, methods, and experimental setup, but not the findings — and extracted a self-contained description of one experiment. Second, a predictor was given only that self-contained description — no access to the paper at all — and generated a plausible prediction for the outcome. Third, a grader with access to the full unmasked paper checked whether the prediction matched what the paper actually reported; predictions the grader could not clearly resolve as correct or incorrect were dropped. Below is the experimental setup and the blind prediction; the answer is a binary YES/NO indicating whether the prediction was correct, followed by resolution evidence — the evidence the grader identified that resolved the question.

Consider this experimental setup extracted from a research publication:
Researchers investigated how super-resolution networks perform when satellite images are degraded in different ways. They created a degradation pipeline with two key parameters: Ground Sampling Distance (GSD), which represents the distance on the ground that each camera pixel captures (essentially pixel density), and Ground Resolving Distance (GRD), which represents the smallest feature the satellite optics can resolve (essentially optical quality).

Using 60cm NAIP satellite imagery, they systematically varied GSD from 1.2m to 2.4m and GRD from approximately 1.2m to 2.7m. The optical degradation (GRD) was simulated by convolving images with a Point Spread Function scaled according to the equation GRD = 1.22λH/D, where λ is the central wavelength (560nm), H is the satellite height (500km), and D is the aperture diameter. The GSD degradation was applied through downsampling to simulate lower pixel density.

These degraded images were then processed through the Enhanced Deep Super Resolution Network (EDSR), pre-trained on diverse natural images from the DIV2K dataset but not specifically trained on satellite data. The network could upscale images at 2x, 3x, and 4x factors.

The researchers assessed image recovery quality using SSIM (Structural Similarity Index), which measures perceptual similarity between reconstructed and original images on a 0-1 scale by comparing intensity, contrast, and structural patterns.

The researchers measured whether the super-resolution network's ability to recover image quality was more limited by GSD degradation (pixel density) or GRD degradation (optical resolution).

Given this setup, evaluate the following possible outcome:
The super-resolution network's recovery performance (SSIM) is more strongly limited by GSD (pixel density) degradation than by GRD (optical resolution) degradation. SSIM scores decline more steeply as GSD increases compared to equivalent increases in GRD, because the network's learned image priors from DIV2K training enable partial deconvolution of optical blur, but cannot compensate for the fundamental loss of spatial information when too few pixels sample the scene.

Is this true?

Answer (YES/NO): NO